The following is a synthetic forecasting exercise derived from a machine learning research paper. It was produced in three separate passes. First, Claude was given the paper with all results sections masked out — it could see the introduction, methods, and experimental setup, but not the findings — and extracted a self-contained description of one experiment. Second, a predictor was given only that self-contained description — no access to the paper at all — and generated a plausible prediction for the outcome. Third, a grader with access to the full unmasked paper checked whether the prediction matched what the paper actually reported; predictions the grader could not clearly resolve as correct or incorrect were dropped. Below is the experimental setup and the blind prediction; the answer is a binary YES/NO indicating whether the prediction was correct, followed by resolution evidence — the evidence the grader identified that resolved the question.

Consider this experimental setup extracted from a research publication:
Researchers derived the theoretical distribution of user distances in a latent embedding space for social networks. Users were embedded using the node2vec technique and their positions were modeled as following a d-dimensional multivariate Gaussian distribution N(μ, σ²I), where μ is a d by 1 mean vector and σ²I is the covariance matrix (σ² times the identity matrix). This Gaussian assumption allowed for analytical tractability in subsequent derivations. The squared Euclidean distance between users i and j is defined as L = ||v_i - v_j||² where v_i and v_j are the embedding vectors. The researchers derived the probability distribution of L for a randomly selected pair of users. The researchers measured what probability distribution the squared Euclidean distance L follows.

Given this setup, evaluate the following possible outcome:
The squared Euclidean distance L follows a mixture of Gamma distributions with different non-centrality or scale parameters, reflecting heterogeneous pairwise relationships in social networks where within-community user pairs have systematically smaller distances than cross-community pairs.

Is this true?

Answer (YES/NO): NO